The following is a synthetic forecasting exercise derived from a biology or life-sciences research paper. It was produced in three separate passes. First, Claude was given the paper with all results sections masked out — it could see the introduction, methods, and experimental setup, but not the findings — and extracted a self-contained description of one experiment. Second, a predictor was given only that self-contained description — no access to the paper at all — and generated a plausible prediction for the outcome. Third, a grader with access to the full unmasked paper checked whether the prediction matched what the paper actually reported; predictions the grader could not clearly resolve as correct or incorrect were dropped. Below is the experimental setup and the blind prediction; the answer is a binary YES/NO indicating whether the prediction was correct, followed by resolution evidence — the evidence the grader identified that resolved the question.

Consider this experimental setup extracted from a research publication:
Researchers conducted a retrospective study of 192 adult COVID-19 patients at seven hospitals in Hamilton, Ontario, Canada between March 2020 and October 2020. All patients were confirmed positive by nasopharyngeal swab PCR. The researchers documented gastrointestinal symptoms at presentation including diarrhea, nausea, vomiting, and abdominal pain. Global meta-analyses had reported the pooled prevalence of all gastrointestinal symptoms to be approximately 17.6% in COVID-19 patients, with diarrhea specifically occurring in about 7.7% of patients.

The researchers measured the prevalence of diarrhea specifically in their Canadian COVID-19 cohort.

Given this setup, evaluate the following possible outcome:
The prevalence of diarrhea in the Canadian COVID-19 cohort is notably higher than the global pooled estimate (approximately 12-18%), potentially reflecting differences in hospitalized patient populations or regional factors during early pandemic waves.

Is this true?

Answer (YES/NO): YES